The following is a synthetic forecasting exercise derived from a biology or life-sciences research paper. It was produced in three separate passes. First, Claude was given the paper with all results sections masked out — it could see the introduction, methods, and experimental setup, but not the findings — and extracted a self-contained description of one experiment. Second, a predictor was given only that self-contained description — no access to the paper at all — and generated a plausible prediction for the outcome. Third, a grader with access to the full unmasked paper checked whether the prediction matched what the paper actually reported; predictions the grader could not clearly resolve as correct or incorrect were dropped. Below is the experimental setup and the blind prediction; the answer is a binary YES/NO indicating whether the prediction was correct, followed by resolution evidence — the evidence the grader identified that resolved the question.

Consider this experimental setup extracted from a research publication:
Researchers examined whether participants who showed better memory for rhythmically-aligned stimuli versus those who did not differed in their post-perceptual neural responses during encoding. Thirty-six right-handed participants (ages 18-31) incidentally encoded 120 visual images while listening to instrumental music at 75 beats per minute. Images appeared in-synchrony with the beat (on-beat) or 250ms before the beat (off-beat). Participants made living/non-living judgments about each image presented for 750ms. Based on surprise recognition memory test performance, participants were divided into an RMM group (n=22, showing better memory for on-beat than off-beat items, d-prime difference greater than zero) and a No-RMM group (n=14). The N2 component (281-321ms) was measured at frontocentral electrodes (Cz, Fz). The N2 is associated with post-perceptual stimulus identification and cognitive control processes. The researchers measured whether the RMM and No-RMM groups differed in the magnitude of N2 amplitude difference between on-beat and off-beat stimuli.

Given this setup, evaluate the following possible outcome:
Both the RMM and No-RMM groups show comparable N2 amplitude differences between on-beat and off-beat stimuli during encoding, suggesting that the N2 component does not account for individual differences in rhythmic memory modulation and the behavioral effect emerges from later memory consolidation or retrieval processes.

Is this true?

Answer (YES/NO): NO